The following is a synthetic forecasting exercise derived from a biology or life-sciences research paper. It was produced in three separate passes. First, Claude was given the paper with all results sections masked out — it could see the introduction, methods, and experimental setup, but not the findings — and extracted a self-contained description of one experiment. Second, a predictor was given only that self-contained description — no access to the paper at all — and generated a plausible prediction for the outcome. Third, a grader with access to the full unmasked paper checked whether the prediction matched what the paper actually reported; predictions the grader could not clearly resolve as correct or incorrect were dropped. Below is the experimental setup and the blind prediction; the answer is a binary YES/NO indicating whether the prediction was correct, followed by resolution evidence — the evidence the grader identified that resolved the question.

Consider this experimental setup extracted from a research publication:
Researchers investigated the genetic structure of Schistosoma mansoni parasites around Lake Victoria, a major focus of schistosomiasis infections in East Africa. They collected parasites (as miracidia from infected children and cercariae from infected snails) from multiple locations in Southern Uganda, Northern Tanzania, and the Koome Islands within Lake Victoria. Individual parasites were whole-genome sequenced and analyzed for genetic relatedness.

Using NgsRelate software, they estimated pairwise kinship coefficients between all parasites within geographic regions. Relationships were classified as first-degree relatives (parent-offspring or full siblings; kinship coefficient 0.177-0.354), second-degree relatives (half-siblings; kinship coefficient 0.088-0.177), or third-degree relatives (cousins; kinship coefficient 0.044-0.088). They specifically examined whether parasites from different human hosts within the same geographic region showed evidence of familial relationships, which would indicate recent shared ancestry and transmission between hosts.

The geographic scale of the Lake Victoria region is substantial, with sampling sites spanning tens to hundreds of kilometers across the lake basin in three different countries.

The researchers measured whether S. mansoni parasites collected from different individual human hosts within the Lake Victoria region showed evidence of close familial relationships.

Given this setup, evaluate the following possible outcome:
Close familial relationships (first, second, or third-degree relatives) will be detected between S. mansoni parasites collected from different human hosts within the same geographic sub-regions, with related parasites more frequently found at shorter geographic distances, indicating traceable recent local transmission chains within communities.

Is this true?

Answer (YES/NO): NO